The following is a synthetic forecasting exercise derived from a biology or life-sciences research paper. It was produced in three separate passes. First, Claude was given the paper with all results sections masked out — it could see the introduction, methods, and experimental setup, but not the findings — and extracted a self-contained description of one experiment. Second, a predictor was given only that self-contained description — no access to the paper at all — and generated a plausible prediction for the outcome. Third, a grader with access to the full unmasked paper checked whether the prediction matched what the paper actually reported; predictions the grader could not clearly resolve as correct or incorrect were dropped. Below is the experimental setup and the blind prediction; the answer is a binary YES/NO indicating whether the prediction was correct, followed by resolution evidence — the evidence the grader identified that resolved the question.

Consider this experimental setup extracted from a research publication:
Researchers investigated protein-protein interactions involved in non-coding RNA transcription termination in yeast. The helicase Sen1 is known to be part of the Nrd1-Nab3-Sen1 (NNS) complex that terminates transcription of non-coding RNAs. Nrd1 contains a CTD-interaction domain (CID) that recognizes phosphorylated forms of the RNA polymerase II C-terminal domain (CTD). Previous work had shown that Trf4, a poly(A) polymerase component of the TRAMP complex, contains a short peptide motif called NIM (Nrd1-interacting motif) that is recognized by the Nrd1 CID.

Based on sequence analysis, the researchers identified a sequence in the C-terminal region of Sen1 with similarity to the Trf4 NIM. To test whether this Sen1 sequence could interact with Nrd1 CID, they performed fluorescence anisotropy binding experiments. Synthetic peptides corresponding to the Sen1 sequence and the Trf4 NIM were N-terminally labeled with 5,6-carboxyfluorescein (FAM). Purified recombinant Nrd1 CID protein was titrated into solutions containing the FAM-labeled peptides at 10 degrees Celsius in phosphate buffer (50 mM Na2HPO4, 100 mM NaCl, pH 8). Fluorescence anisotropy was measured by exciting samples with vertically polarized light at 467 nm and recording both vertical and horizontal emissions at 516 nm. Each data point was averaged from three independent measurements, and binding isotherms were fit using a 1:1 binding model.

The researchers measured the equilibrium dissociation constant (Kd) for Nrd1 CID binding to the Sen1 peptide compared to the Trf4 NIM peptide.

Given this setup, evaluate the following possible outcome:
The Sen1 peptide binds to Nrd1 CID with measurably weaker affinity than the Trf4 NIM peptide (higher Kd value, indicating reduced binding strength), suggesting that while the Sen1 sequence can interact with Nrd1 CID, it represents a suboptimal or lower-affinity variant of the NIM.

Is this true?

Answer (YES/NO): NO